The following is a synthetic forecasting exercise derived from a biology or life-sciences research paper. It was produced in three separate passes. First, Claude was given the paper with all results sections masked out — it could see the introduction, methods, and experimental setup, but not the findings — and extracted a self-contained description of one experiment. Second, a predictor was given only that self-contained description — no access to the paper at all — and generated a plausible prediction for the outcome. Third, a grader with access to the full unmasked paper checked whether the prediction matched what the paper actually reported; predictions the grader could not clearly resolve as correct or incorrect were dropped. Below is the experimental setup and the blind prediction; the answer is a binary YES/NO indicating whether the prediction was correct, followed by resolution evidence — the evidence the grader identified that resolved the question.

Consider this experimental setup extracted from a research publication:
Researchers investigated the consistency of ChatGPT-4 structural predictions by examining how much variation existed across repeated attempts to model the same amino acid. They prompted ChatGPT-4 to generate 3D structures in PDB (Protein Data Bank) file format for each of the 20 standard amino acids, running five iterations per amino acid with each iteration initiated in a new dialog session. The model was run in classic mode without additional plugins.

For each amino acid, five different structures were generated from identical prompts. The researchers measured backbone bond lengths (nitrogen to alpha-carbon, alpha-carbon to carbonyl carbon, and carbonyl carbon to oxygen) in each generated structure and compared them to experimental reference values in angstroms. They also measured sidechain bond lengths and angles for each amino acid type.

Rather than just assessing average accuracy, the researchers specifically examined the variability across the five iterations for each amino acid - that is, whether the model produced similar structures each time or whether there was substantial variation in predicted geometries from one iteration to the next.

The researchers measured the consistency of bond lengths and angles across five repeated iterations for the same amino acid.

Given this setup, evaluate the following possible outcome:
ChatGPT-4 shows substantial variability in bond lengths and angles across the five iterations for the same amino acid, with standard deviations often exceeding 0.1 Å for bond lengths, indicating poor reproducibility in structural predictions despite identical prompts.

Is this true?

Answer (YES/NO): NO